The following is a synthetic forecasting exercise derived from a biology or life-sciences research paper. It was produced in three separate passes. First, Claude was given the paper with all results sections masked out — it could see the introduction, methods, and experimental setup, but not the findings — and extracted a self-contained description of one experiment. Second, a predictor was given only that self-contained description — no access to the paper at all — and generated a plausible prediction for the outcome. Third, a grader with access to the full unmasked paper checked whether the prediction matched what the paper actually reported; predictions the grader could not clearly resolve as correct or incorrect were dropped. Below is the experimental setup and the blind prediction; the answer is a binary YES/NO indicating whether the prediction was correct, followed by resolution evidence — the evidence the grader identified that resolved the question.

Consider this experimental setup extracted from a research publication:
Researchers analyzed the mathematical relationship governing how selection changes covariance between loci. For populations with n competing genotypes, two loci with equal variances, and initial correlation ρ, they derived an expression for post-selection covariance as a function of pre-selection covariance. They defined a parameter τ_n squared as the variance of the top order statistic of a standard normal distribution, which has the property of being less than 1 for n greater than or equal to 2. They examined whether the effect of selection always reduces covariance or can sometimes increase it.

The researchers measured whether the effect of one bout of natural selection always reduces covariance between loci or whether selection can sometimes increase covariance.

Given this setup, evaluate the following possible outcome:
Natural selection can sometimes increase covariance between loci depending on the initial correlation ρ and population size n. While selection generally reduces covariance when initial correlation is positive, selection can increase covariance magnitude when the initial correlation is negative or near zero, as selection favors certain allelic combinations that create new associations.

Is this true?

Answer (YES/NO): NO